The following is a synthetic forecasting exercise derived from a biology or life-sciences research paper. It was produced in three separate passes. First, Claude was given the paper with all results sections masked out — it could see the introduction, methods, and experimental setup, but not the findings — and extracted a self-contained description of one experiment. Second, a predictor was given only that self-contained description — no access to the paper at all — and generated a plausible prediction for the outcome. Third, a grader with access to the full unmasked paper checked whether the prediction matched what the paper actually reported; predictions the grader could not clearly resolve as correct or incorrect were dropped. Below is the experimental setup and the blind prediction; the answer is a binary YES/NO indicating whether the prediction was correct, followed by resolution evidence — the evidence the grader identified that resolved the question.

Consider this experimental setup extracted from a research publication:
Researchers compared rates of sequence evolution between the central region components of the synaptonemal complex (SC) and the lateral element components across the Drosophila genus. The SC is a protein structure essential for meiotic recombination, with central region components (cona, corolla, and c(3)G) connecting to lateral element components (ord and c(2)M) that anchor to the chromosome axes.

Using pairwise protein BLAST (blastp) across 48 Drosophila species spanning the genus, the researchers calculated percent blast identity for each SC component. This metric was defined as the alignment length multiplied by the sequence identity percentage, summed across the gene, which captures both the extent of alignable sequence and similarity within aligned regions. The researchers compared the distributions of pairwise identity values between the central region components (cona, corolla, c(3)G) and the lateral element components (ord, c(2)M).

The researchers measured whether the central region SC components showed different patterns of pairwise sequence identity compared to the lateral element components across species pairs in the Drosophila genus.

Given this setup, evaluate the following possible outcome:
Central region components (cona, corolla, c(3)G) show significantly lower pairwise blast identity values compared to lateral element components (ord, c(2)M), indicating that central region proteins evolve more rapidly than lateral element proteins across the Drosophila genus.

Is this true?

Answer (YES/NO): YES